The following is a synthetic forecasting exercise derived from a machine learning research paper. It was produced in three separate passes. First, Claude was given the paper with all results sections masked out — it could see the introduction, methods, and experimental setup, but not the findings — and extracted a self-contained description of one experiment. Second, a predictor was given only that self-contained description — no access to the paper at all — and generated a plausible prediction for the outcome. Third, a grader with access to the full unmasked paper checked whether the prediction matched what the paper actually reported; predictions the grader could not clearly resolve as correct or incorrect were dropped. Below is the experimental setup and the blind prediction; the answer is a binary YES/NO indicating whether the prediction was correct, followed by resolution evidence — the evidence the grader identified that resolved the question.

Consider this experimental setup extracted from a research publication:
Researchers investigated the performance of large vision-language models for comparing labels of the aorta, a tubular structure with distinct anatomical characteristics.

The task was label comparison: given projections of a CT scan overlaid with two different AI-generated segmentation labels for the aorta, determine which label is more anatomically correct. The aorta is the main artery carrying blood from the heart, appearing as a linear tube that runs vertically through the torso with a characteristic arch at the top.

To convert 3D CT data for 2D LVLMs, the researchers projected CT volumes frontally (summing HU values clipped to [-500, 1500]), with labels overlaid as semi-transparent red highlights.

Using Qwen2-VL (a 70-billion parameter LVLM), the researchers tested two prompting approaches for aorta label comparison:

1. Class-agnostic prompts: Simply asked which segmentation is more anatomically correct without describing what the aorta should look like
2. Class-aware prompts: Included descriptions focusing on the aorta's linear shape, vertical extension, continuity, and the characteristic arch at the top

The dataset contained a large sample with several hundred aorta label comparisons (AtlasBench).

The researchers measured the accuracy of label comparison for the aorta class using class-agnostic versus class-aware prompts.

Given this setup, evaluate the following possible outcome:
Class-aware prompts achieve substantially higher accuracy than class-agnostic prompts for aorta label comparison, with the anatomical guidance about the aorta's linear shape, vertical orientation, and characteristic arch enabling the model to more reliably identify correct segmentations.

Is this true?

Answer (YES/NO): YES